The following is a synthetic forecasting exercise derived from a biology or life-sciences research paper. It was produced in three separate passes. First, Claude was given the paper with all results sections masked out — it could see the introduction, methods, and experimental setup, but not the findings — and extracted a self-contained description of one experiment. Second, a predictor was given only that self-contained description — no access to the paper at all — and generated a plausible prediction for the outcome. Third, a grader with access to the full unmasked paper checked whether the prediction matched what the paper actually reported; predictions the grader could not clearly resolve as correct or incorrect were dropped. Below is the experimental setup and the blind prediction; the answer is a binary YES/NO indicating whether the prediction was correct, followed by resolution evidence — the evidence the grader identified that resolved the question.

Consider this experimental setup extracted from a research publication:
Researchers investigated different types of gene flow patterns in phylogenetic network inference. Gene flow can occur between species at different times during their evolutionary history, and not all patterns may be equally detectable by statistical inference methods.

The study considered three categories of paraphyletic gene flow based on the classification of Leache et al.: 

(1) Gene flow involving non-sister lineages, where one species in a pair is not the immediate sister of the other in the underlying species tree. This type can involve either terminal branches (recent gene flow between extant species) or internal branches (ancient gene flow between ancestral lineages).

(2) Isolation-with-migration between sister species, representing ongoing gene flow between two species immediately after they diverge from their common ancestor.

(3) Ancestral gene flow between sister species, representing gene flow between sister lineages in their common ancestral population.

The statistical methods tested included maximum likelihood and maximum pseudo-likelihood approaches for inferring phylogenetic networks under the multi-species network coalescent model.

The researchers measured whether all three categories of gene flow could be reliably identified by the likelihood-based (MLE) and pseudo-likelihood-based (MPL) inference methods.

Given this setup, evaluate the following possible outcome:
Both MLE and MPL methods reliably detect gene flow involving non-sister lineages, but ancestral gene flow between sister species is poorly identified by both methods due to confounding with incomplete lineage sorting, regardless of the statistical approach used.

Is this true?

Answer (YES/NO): NO